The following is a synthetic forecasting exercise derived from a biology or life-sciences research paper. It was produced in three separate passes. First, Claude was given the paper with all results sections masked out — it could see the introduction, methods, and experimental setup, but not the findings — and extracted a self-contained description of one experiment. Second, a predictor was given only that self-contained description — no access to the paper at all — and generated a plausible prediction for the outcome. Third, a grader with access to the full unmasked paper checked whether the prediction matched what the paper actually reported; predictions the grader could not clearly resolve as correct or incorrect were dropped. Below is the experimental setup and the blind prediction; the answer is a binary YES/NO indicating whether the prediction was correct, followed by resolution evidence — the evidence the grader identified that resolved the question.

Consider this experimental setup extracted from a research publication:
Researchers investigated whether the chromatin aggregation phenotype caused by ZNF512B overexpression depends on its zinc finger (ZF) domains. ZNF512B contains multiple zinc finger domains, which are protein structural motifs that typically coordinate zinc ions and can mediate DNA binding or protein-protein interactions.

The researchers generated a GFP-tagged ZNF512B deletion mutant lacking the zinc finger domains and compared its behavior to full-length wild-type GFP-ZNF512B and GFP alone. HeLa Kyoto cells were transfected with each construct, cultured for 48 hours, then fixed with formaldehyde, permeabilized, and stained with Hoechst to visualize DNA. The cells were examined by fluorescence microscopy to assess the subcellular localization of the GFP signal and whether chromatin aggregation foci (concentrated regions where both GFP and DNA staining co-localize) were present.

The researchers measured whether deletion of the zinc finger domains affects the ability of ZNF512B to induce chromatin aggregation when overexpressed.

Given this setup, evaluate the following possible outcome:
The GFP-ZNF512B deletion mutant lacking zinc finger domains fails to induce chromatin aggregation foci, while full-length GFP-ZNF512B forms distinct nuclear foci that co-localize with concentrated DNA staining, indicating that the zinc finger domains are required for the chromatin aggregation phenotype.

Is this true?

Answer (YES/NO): YES